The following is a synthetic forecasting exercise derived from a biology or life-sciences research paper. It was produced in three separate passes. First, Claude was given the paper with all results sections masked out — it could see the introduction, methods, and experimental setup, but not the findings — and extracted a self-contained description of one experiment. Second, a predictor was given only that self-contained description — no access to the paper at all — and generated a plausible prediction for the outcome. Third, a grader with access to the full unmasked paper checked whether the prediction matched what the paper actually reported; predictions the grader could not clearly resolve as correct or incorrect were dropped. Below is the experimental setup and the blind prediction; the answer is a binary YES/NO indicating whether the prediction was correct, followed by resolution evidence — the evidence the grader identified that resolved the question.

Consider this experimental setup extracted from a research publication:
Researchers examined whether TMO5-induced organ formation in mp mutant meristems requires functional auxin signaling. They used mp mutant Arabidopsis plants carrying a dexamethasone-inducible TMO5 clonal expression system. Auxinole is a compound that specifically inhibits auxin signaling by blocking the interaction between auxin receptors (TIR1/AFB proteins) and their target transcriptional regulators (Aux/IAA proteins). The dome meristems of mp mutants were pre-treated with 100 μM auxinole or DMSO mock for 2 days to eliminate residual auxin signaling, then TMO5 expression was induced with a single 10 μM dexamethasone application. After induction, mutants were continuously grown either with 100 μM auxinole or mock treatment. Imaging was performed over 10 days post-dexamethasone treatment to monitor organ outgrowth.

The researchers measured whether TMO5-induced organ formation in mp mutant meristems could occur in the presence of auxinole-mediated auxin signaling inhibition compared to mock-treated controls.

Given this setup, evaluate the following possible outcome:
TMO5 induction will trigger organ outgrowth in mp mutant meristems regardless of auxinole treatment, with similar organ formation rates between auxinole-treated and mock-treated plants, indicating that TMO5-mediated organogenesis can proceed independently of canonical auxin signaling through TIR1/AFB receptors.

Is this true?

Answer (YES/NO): NO